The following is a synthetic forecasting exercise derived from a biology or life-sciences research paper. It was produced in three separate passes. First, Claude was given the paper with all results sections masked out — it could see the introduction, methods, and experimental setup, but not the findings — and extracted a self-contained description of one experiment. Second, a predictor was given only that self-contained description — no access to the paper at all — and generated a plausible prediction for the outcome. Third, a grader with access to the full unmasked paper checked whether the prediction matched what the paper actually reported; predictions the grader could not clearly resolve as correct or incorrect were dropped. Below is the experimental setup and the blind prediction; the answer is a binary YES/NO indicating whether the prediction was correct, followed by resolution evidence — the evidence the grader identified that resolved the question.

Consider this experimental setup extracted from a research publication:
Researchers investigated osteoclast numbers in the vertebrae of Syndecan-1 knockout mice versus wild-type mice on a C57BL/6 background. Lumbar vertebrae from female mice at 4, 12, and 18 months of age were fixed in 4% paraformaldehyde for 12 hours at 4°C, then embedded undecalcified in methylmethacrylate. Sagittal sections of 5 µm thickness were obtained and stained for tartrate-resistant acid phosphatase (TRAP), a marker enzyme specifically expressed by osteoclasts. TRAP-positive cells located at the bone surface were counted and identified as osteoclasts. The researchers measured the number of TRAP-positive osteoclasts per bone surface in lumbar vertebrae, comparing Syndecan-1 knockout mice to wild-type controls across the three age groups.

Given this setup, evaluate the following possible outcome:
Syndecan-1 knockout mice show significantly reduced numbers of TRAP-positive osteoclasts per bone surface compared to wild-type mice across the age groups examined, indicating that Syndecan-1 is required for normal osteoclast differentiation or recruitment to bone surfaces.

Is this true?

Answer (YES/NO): NO